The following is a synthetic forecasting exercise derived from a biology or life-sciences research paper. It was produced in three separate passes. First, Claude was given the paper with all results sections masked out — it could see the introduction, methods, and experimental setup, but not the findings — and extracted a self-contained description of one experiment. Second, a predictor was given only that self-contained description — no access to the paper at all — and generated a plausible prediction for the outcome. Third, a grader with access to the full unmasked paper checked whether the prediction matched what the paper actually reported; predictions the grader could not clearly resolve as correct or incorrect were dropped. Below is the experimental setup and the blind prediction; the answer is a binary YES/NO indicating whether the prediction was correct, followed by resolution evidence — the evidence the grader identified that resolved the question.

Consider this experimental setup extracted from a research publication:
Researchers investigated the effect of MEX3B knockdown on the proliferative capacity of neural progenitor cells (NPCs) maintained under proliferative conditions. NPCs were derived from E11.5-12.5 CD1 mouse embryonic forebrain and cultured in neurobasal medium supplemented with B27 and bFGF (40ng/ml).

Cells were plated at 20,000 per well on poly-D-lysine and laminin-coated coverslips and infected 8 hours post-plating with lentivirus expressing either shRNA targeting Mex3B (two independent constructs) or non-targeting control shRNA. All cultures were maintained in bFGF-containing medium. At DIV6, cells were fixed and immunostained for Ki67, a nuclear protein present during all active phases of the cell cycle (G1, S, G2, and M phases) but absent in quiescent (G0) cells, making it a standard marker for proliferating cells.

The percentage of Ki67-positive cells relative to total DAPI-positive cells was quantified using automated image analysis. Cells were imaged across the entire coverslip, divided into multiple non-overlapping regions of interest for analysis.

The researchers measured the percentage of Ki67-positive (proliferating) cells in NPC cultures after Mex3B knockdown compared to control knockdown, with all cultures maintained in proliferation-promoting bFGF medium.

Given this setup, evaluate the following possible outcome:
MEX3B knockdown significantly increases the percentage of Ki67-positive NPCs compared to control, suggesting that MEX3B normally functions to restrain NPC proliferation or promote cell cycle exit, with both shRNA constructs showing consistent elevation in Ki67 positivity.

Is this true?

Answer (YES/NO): NO